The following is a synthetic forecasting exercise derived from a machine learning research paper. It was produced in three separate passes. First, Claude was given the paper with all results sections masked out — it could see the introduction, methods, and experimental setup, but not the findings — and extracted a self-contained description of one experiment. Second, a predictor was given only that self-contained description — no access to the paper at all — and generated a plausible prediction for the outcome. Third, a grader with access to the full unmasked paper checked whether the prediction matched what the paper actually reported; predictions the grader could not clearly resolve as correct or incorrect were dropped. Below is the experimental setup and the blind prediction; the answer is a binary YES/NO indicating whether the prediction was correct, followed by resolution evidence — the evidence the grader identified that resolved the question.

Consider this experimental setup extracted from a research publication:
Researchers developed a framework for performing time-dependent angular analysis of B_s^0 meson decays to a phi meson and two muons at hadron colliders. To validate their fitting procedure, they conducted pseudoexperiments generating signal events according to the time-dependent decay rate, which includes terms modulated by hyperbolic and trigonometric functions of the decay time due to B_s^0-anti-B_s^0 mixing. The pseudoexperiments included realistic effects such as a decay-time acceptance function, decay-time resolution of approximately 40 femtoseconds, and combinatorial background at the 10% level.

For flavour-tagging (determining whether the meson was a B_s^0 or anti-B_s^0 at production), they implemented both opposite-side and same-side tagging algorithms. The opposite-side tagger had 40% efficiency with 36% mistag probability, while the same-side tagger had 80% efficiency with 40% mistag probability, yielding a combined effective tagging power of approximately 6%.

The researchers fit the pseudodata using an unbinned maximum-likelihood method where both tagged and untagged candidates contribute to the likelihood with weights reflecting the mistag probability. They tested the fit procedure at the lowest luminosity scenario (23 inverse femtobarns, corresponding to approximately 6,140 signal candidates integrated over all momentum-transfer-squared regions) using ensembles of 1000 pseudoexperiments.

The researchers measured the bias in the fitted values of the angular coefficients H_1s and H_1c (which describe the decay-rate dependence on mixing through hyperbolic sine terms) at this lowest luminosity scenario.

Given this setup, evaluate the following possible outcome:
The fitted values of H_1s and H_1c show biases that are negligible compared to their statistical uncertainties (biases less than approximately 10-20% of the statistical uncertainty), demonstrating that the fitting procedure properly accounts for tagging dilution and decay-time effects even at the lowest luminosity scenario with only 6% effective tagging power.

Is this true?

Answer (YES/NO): YES